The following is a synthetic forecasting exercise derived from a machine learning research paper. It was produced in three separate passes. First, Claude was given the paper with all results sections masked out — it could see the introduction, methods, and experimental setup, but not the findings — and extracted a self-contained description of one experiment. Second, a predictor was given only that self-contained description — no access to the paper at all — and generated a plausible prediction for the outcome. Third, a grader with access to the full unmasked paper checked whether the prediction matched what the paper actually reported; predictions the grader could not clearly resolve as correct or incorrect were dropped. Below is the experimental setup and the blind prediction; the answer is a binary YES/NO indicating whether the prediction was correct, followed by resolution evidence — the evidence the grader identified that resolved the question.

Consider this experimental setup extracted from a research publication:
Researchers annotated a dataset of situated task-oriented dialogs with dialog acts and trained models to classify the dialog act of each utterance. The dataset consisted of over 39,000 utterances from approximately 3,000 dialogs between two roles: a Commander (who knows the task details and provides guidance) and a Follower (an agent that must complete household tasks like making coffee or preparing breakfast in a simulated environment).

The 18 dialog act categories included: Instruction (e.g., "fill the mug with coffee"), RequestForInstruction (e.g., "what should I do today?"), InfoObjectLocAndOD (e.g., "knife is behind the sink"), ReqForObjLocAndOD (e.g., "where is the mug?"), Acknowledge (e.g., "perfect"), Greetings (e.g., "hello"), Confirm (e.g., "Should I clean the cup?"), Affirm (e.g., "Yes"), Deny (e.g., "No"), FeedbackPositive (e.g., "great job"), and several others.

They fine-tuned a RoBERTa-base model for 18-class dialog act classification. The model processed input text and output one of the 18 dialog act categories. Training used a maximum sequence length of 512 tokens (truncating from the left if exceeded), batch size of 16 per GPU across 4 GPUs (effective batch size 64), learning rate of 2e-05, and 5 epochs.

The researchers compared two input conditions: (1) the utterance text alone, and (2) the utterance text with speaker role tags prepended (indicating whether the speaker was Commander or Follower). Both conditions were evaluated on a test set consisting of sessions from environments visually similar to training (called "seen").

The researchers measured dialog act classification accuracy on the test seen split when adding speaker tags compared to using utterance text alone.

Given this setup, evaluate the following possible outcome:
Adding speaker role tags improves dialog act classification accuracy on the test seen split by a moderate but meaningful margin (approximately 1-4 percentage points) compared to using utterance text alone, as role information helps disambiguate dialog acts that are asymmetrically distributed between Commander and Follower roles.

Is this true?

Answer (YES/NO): YES